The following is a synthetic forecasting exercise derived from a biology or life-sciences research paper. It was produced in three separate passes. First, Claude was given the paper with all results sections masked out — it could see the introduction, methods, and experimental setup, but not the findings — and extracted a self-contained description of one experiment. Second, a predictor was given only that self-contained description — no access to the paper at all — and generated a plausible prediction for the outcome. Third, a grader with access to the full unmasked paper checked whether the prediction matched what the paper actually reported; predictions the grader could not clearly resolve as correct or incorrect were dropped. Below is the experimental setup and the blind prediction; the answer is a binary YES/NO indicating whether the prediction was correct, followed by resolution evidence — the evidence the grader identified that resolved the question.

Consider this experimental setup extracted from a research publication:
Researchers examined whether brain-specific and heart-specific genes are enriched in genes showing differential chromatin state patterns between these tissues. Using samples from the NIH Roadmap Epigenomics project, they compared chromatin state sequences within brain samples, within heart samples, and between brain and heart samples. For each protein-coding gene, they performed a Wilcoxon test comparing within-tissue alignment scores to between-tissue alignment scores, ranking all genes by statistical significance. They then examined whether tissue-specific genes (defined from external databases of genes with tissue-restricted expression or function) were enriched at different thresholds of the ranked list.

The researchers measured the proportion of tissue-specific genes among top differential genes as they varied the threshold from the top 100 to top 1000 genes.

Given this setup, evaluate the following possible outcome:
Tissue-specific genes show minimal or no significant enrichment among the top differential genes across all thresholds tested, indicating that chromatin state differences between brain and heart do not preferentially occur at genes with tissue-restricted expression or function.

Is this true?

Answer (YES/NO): NO